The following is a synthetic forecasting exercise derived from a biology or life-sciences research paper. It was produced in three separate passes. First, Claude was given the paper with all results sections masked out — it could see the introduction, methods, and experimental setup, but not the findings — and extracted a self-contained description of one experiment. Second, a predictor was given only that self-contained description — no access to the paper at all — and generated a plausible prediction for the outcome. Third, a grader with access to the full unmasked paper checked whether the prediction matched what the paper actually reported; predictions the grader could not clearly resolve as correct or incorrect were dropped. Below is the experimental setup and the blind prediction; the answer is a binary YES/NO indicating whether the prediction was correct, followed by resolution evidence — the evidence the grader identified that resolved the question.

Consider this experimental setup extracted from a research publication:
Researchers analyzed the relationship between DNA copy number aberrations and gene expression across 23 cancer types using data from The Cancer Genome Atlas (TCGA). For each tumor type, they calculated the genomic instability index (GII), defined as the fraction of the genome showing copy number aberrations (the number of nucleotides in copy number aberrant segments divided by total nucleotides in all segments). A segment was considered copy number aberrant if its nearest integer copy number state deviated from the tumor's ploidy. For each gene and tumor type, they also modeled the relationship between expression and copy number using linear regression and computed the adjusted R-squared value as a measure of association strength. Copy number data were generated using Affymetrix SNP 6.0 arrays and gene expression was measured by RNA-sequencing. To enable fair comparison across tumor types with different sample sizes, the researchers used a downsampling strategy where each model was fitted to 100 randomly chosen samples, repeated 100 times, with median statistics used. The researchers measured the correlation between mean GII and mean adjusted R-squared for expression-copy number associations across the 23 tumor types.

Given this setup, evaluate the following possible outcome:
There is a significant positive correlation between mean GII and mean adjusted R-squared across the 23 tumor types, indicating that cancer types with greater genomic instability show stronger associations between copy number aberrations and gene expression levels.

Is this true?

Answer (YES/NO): YES